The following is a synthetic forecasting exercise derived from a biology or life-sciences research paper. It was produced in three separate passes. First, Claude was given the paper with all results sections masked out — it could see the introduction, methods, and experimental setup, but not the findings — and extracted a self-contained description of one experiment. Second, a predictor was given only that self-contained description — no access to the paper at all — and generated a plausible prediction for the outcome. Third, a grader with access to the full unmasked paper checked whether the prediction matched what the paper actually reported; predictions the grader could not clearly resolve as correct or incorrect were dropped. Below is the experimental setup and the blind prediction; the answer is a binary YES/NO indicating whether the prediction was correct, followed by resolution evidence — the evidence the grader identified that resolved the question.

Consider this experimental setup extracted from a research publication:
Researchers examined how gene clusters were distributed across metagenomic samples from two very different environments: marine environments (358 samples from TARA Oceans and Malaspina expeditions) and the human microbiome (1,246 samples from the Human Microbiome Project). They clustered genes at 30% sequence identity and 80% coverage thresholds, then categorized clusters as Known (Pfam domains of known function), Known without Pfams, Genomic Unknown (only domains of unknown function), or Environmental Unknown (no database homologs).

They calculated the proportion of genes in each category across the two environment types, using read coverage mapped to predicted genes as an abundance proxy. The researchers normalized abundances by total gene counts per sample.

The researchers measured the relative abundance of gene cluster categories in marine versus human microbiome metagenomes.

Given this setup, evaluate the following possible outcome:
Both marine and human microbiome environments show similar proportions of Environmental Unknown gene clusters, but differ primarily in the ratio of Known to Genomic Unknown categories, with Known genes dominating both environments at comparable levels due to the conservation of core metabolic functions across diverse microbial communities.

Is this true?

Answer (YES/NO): NO